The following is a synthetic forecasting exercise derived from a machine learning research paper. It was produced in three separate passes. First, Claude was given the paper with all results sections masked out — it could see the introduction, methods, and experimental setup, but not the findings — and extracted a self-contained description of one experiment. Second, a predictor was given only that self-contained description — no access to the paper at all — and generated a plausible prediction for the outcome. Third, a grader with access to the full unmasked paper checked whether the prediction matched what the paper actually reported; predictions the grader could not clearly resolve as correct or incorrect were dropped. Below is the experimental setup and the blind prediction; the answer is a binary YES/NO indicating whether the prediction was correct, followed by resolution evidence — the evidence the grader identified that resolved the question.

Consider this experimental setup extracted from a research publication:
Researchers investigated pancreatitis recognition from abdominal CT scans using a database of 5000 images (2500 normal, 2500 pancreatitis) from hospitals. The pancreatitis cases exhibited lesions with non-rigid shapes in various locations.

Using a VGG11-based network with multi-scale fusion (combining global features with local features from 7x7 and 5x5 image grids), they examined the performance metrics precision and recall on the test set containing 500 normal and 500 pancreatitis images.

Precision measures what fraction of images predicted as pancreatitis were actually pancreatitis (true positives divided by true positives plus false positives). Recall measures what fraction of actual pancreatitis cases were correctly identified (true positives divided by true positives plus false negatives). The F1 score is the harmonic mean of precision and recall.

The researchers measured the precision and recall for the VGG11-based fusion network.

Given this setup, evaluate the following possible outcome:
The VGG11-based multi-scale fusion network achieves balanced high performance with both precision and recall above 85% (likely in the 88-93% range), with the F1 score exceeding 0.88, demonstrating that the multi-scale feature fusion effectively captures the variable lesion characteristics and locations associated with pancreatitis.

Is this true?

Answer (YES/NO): NO